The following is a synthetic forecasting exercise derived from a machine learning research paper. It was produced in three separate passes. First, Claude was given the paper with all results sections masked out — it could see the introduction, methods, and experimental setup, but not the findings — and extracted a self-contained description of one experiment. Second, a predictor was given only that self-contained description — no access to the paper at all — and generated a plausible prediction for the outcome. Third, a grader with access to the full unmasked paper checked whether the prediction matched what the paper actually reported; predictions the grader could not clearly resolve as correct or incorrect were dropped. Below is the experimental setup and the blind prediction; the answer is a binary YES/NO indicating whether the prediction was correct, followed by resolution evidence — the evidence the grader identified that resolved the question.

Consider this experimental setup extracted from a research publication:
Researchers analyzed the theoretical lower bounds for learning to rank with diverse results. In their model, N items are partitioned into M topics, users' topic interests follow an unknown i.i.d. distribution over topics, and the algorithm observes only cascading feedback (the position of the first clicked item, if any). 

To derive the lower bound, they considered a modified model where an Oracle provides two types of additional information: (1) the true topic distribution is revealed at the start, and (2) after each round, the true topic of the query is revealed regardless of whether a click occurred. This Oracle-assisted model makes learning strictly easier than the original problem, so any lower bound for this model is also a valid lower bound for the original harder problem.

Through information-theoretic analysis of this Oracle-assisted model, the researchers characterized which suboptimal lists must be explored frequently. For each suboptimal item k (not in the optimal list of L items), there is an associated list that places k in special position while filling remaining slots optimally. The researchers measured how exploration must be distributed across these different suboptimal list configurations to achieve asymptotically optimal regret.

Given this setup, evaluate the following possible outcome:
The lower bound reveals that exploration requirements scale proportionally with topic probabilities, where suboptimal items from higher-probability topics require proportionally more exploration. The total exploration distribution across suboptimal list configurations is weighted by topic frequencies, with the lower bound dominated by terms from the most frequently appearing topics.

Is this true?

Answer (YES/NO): NO